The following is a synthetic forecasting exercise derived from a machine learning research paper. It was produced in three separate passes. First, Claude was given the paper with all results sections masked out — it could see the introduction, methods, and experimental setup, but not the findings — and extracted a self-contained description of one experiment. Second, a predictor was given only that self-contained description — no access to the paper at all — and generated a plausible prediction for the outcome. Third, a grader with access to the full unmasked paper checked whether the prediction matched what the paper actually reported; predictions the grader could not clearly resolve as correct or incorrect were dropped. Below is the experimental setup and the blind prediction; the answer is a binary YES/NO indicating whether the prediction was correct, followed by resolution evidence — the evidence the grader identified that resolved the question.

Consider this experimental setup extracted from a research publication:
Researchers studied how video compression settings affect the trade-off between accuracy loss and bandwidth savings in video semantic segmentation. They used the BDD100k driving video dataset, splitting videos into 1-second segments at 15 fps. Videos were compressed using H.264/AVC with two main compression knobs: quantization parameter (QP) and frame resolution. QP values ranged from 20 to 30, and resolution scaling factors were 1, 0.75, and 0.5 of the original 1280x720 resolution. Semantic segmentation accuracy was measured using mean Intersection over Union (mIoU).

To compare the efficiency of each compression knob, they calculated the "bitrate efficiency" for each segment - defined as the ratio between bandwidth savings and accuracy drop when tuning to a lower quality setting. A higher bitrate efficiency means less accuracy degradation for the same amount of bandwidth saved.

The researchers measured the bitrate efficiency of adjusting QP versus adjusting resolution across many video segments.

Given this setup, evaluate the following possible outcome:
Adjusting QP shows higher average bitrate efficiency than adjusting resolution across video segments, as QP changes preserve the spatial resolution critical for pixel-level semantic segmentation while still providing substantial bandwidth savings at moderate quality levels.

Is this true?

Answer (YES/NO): YES